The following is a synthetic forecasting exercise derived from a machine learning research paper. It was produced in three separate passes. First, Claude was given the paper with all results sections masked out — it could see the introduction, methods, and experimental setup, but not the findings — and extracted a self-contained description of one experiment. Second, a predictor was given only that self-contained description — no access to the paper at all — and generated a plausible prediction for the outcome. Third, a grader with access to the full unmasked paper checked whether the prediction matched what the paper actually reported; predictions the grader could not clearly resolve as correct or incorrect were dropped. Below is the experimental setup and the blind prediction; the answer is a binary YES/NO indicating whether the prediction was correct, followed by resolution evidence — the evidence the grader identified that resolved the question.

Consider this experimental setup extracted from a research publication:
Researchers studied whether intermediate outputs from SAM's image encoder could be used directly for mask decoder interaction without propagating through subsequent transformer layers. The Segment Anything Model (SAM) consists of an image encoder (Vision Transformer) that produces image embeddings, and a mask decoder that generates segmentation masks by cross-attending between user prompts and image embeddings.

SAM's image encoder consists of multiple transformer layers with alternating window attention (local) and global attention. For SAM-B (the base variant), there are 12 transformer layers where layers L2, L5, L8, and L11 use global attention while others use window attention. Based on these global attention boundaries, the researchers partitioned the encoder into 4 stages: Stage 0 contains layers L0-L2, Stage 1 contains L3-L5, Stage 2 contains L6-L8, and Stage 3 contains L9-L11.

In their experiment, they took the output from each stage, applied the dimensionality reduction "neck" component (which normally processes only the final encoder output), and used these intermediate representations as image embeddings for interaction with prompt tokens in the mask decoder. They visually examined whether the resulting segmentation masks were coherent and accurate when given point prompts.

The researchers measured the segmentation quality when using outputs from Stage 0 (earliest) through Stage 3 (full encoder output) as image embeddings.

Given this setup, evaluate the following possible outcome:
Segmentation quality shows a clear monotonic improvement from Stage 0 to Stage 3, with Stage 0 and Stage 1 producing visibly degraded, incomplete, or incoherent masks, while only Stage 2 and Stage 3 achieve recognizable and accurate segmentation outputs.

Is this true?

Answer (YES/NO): NO